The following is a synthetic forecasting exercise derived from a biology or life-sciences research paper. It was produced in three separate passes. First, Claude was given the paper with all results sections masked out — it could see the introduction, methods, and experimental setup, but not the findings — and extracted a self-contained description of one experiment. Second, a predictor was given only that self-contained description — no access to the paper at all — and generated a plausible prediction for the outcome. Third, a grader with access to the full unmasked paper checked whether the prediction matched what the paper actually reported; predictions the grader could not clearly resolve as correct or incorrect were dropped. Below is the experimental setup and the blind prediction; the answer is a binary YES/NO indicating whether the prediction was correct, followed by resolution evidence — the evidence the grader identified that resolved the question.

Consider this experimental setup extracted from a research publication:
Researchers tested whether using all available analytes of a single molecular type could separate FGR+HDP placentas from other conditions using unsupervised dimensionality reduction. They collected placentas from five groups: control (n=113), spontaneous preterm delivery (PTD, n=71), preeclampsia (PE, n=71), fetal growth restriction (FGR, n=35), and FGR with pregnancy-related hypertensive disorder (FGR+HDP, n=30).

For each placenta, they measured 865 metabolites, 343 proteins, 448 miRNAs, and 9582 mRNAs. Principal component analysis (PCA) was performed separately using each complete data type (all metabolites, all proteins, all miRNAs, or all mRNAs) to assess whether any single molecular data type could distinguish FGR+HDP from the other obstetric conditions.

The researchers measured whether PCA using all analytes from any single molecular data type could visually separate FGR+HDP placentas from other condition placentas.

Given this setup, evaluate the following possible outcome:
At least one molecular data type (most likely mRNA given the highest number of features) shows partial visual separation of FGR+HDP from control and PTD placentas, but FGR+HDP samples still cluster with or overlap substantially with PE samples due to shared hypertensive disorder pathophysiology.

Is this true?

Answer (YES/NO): NO